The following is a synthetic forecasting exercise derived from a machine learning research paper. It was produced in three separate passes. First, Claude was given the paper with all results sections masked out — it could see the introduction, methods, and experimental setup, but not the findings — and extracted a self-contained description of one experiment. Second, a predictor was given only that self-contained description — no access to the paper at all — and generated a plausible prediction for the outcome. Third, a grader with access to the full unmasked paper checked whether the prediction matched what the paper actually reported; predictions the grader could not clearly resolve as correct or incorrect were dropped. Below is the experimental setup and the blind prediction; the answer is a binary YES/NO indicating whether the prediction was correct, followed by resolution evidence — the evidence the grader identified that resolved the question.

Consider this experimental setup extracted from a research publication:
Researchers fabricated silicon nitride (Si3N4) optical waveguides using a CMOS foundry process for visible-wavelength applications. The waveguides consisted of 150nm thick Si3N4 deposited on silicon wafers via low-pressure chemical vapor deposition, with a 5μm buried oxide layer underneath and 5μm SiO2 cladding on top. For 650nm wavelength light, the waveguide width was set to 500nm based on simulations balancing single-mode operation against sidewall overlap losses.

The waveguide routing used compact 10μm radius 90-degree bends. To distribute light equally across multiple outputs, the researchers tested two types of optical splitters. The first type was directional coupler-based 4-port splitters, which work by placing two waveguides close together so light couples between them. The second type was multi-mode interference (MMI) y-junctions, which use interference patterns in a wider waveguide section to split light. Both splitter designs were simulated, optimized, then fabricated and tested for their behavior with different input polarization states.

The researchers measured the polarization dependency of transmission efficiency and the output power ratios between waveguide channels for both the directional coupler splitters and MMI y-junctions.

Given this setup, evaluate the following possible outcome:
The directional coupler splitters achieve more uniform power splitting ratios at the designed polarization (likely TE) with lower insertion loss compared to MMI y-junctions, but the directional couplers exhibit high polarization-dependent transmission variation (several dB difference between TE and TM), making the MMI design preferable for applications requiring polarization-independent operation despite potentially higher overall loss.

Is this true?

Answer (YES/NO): NO